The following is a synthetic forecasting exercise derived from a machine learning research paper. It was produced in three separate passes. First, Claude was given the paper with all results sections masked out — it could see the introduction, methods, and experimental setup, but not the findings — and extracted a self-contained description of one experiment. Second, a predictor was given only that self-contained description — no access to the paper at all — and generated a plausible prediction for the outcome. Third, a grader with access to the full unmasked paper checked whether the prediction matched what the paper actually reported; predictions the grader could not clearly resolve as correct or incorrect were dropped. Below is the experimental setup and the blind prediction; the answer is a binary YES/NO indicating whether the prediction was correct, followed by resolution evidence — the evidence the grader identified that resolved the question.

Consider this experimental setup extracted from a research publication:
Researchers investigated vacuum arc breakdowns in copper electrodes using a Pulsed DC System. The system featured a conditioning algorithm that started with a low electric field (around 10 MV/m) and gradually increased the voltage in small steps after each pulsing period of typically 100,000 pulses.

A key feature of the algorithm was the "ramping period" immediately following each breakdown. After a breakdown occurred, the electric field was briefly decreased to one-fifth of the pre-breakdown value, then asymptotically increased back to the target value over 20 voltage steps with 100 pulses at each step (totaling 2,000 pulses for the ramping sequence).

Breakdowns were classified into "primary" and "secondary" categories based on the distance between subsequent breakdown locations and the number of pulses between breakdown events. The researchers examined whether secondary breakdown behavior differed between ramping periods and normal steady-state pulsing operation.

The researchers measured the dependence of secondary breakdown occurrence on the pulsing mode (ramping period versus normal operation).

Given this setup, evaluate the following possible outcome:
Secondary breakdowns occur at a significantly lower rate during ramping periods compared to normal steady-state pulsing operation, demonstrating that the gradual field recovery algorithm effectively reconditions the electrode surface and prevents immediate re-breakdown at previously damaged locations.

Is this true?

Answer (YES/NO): NO